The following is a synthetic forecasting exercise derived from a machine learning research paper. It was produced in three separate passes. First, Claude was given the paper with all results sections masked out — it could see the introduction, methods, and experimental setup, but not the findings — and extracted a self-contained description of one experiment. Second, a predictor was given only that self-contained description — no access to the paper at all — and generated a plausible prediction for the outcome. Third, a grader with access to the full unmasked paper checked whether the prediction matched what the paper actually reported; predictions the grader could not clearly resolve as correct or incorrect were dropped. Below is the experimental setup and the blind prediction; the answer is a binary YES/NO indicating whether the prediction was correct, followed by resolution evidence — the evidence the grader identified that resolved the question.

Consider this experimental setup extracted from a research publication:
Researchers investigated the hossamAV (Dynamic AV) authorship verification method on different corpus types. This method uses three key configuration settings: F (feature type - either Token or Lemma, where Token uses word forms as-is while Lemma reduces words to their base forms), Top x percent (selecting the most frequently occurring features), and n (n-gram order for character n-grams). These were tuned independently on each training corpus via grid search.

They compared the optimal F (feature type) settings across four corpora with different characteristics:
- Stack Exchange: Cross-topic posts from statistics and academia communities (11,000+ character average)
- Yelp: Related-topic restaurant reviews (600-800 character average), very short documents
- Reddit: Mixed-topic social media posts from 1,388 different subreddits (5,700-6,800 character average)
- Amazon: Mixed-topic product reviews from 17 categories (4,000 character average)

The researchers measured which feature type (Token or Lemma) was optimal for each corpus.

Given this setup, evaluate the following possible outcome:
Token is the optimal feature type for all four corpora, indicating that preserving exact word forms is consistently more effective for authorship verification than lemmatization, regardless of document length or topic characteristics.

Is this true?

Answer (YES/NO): NO